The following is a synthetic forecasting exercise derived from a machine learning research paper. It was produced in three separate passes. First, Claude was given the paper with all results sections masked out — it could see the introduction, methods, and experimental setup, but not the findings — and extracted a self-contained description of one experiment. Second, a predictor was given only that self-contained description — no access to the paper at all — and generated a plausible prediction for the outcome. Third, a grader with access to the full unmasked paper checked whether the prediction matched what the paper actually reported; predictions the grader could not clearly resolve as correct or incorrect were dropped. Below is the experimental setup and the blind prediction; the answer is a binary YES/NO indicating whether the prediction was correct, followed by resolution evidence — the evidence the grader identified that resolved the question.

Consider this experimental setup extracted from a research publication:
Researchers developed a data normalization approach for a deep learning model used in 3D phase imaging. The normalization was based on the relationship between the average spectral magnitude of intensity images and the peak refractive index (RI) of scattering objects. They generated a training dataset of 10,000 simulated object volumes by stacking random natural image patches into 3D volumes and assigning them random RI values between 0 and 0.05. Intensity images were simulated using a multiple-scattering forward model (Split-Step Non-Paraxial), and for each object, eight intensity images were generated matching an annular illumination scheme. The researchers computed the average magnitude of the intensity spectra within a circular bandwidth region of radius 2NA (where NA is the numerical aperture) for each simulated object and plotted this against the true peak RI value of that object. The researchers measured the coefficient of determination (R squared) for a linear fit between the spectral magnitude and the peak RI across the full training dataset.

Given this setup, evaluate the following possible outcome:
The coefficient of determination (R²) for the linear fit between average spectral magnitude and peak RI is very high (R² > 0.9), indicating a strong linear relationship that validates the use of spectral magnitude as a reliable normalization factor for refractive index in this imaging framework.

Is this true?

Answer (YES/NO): YES